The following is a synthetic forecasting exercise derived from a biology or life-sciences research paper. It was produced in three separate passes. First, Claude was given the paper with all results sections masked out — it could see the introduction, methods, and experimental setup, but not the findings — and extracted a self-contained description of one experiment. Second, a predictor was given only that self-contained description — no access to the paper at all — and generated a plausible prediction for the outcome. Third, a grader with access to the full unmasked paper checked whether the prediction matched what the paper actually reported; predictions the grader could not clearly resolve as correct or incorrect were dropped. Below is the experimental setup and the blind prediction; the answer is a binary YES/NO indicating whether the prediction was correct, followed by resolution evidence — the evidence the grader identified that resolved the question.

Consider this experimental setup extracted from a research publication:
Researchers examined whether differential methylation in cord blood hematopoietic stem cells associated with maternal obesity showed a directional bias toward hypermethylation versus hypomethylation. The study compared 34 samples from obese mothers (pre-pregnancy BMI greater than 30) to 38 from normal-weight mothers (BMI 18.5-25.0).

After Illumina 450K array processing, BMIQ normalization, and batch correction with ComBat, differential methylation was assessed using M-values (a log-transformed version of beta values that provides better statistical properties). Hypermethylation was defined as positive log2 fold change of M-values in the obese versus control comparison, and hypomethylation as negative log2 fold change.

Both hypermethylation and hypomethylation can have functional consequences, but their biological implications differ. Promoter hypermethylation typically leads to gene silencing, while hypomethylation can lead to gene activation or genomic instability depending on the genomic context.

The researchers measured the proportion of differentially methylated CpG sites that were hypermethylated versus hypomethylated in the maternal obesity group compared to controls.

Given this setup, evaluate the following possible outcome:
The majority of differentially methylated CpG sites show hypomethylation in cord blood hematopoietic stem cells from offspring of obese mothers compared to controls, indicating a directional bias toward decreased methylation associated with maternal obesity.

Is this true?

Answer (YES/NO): NO